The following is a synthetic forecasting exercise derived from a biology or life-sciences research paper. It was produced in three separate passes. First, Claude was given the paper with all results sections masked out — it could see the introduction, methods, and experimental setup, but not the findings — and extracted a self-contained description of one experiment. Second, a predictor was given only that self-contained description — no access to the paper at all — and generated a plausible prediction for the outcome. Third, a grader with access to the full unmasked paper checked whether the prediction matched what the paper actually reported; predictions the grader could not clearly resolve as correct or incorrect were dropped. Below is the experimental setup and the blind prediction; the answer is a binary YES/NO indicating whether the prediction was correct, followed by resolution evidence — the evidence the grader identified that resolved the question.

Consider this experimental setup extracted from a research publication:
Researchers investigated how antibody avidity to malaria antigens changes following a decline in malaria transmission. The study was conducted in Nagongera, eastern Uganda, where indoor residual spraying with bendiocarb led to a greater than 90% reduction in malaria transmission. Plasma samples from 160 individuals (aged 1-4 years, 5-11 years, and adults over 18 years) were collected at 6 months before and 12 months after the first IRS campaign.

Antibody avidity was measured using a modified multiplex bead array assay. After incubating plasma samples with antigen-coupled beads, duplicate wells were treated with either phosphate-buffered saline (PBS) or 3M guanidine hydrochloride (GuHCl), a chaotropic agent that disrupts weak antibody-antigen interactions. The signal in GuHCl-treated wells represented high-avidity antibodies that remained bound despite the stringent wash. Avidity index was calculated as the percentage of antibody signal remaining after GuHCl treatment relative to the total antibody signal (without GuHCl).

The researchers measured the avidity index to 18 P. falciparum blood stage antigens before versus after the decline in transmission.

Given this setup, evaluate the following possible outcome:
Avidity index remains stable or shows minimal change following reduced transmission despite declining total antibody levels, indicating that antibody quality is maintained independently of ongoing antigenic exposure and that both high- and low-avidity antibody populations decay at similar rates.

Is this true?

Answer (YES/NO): NO